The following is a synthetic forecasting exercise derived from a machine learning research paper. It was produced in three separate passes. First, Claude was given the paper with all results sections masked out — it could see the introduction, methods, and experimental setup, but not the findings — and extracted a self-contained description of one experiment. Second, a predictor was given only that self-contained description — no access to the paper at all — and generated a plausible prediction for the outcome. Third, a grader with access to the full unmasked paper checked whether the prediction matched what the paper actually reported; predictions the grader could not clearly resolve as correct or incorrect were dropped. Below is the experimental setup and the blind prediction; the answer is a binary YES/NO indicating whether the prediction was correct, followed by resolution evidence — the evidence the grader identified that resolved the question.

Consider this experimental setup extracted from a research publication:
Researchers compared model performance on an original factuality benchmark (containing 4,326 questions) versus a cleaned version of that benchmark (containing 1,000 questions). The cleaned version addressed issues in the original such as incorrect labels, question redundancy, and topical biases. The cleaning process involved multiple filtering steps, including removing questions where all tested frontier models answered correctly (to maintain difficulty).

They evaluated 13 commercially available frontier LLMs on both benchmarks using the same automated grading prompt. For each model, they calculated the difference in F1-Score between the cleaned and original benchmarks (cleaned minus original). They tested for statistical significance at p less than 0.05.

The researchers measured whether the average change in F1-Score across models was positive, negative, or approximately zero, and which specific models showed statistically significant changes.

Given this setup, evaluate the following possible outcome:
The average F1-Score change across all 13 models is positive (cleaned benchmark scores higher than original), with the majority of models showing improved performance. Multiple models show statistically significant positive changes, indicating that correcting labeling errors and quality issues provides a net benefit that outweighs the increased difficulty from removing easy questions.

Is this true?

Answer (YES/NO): NO